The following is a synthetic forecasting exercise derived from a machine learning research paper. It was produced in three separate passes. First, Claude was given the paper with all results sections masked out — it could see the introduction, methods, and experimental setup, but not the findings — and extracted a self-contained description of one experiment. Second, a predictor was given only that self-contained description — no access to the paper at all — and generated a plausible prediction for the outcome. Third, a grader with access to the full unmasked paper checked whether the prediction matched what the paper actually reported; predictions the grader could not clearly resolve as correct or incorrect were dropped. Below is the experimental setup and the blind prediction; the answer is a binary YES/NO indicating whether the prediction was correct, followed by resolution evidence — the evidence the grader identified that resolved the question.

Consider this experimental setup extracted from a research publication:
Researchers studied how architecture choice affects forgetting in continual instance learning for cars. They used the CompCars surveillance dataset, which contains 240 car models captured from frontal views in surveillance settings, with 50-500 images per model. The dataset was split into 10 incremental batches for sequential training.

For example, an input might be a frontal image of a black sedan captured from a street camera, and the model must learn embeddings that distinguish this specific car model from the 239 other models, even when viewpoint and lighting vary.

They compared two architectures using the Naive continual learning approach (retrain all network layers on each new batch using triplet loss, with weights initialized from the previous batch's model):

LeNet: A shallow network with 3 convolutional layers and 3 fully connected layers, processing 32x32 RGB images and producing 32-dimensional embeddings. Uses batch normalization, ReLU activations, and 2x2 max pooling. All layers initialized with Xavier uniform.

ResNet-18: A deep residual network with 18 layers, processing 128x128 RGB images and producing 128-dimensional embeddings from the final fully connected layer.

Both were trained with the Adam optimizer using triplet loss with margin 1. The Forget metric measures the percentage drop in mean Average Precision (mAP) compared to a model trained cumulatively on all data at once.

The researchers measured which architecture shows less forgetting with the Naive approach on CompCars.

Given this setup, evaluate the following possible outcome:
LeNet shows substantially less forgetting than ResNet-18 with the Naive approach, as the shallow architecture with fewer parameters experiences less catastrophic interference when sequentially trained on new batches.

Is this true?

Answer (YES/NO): NO